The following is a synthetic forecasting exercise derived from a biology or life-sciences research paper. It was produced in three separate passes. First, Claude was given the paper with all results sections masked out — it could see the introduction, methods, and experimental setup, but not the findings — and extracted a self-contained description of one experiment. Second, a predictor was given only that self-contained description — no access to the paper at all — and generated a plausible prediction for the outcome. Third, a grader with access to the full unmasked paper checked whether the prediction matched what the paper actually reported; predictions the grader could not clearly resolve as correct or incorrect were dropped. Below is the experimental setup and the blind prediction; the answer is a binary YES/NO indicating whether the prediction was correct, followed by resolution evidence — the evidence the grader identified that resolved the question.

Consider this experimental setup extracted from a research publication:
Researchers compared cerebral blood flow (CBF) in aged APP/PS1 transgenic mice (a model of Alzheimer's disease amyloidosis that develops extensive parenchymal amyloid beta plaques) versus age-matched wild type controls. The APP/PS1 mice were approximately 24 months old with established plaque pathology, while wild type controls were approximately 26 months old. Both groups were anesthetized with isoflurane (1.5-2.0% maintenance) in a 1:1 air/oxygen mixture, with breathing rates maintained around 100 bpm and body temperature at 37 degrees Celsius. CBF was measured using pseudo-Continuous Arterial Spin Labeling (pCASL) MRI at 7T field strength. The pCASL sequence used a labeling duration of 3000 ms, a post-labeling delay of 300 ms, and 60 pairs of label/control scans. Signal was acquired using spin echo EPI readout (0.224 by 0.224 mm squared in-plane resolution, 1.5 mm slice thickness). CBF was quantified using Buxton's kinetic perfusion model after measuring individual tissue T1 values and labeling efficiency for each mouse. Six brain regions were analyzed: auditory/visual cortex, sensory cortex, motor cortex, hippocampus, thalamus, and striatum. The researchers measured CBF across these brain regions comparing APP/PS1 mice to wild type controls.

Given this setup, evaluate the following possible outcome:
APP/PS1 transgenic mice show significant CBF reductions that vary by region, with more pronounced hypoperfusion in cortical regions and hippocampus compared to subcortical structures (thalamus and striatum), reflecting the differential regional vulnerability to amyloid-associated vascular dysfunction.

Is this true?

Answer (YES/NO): NO